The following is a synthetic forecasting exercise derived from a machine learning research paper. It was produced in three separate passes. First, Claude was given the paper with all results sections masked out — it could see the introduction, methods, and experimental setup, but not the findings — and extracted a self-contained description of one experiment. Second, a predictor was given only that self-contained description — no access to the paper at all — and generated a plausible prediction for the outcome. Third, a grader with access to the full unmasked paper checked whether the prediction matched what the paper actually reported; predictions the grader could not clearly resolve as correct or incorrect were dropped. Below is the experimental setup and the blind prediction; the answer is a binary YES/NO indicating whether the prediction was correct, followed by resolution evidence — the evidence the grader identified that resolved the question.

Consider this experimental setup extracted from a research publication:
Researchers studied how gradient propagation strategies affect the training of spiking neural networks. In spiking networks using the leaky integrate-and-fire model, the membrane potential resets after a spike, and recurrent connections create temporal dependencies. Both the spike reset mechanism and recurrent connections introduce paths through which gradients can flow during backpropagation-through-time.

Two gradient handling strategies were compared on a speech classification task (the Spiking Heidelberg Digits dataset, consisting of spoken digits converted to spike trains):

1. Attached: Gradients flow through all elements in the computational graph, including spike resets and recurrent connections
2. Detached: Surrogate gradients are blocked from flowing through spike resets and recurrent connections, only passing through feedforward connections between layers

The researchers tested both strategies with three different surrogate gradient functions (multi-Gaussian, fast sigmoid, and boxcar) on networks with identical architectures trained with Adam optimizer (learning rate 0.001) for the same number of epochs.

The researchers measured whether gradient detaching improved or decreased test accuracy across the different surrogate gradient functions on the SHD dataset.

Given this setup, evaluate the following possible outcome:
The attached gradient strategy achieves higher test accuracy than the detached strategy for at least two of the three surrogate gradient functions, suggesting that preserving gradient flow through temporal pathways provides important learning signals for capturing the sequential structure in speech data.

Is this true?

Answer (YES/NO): NO